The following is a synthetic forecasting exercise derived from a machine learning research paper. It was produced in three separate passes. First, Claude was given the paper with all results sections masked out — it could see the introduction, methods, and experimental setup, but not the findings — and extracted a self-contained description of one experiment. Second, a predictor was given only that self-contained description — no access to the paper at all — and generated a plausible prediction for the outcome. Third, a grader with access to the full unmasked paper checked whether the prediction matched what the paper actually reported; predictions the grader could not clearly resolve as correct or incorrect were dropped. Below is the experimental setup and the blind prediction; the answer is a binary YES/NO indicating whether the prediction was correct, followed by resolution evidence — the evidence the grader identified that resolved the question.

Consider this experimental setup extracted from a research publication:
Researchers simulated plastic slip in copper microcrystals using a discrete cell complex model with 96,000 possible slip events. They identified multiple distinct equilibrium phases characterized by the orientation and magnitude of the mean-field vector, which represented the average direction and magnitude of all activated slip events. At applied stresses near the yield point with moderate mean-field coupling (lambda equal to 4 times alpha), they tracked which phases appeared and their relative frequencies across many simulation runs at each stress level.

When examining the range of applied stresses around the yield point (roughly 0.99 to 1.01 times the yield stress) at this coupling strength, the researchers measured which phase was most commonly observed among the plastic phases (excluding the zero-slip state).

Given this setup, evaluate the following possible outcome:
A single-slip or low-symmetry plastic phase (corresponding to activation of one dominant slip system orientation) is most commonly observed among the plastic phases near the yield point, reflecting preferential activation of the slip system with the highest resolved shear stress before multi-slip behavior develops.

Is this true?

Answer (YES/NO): NO